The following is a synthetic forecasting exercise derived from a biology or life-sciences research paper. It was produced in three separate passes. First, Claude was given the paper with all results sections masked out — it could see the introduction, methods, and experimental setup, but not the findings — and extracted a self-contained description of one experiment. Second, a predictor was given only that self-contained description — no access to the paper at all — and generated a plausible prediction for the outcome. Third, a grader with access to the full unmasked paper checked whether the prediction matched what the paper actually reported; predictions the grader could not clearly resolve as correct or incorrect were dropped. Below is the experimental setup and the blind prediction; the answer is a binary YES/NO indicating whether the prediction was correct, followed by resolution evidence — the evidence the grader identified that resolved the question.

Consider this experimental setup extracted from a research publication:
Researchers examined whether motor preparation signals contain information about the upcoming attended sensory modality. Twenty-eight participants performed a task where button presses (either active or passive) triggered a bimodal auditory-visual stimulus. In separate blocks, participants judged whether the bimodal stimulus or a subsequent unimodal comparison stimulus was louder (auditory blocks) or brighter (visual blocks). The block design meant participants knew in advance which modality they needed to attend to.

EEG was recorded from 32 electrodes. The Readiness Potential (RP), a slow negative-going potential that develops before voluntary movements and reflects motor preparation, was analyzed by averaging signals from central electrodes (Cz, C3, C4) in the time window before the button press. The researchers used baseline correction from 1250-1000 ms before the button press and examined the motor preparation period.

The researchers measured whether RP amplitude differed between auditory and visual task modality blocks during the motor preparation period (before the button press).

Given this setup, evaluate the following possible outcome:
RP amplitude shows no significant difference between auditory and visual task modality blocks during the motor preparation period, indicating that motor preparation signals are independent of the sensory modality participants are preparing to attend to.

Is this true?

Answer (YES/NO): NO